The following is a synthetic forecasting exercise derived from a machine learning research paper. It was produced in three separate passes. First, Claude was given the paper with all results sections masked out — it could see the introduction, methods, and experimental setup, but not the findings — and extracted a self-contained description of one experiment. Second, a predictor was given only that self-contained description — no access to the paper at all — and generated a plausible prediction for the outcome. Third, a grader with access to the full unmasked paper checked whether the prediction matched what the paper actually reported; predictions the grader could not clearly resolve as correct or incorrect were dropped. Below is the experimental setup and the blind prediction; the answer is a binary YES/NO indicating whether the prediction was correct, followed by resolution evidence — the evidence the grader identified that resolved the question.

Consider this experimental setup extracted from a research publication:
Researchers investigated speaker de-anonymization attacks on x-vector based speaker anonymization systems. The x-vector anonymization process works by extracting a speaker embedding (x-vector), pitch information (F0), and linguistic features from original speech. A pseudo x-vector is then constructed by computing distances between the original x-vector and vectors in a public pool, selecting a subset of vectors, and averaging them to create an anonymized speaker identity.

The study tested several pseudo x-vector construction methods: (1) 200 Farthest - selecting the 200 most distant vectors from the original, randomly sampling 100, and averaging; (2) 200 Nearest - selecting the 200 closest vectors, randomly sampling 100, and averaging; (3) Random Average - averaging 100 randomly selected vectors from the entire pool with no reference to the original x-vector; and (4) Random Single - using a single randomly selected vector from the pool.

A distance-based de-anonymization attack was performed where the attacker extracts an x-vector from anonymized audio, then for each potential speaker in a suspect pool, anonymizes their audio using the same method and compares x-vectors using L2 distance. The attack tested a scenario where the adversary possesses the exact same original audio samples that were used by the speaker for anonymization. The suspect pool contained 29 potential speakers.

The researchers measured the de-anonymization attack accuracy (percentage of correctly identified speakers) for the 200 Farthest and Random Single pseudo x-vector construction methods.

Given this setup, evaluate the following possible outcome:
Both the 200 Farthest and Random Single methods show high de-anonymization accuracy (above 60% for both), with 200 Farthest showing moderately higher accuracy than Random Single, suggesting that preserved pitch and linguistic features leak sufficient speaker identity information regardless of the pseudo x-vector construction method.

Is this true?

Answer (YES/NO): NO